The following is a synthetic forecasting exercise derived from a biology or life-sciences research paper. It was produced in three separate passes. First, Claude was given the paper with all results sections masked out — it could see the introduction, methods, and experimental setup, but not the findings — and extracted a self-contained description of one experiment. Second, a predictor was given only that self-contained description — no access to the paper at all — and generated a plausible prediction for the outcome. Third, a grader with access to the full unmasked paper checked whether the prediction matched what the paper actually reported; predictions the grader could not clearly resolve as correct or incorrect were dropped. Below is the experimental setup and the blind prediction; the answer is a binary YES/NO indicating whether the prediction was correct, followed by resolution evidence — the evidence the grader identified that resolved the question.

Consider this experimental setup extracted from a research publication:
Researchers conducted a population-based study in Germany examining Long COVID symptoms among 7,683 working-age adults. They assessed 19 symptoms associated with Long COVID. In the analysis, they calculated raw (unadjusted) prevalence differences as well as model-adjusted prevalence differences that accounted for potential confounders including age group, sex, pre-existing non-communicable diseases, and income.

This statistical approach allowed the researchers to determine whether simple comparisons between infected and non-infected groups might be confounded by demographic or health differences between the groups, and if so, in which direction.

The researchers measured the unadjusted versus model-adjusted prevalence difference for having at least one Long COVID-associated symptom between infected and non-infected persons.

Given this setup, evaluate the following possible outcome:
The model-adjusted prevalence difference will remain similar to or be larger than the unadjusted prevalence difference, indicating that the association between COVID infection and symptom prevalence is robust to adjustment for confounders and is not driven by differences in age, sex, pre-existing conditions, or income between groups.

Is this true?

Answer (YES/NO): YES